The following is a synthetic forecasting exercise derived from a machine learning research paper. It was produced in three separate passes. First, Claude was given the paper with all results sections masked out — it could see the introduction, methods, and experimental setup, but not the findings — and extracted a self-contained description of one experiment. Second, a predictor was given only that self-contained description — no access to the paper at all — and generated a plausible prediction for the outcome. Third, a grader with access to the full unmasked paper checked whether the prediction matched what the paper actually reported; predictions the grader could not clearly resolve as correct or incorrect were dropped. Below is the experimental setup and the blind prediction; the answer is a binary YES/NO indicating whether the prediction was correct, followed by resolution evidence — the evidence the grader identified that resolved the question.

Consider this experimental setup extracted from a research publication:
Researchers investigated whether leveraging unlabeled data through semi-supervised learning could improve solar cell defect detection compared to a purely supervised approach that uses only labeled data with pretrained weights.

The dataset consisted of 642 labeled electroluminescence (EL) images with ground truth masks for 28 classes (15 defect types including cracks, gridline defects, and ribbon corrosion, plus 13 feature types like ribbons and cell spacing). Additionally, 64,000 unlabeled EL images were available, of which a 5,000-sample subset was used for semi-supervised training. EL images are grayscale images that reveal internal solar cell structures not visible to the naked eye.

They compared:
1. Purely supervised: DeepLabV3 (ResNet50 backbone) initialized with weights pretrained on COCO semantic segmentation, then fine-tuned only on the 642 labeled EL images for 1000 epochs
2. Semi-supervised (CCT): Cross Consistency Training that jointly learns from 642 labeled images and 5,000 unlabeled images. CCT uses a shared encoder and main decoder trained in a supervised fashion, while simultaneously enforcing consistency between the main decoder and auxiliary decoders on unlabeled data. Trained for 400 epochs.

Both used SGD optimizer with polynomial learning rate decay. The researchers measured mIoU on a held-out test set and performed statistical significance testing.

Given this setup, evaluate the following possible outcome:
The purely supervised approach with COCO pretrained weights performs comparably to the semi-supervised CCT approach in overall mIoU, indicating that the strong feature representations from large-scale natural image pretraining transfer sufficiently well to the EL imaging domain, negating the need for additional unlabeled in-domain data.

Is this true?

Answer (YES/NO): YES